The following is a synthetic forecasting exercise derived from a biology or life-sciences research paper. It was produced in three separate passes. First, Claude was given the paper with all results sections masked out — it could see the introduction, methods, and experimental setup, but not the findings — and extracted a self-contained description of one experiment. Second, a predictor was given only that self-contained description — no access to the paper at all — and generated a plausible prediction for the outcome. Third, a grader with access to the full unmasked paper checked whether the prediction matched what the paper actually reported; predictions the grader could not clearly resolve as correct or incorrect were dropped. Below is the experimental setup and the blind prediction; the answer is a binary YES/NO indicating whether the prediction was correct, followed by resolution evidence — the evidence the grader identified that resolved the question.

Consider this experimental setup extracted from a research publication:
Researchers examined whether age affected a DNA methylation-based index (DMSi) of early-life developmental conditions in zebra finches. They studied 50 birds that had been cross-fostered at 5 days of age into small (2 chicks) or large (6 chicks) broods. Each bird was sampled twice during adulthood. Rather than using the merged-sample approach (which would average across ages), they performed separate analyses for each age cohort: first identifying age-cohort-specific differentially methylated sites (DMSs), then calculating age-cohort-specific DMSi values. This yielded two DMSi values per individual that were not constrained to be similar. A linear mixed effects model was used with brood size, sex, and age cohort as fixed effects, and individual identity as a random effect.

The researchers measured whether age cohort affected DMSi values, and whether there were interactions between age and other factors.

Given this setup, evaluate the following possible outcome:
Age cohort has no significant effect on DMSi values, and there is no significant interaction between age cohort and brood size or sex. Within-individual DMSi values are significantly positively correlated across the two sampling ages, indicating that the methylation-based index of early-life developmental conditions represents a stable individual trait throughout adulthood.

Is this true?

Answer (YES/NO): NO